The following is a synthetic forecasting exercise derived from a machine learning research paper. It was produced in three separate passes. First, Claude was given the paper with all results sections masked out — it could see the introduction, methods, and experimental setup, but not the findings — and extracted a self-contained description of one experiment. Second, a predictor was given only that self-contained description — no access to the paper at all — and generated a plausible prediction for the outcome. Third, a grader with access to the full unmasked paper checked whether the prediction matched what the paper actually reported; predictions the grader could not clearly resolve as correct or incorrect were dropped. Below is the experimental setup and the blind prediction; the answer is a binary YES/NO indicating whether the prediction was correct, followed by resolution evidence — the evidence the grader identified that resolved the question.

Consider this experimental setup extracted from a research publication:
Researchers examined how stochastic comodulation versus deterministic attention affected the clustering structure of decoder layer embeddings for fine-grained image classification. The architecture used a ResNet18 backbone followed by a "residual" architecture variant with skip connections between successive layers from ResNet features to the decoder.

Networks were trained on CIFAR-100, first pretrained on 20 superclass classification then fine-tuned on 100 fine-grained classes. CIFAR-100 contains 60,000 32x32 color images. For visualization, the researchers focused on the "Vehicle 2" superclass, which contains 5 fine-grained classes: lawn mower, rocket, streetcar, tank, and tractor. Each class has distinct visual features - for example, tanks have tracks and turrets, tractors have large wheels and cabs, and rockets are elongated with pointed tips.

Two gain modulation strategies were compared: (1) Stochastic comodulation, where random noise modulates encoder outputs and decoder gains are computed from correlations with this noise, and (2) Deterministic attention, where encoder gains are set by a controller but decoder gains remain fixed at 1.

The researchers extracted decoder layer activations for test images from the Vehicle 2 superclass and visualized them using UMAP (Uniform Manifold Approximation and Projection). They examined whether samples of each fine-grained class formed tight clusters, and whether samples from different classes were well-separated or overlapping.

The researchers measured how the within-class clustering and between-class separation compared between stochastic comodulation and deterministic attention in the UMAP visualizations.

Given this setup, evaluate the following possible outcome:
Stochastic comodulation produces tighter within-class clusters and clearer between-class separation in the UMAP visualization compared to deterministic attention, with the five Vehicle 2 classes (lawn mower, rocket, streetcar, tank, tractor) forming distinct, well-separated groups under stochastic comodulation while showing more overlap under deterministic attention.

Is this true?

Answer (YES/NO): YES